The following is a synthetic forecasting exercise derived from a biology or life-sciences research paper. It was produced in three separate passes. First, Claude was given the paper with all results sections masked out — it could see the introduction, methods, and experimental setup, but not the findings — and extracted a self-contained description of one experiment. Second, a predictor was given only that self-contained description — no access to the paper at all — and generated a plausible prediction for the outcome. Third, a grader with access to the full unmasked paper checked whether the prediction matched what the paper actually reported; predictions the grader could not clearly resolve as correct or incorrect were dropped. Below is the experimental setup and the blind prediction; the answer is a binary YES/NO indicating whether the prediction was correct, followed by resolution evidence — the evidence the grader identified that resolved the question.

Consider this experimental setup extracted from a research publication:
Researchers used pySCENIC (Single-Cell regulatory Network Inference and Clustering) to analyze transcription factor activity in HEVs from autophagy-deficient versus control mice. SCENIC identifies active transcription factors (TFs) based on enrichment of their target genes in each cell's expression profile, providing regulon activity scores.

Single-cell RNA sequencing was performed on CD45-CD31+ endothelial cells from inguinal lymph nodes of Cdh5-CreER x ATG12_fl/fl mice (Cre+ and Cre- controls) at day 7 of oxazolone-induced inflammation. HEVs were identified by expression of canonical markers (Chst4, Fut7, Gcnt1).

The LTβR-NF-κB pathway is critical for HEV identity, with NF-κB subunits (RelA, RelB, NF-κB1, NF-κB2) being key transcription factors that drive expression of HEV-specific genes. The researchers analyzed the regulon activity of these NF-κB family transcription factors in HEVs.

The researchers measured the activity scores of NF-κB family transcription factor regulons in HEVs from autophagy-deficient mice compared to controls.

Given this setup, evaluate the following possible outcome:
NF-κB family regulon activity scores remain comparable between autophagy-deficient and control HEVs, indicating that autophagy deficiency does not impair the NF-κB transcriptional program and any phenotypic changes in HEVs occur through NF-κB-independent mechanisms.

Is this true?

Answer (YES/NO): NO